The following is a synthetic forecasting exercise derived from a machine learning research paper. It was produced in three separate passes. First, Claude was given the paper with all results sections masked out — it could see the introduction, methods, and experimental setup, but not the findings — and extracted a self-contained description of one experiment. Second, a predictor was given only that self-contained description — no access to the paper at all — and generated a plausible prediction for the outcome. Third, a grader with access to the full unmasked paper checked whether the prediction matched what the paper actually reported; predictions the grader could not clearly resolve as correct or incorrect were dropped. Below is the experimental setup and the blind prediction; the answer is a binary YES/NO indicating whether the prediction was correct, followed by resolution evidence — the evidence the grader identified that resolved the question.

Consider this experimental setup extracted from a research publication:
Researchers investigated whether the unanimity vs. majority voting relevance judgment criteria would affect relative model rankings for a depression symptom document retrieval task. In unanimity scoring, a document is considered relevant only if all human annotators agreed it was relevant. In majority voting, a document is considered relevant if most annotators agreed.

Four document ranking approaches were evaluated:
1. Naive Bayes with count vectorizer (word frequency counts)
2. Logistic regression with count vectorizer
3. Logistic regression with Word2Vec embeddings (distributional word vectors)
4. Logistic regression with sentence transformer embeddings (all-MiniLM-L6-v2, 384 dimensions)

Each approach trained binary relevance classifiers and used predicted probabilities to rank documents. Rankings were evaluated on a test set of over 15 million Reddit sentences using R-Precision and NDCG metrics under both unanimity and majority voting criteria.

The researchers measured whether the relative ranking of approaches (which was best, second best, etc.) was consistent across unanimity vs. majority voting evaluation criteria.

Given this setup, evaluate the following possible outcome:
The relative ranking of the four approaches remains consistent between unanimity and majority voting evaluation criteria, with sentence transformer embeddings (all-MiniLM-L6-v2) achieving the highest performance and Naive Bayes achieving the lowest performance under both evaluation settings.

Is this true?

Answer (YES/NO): YES